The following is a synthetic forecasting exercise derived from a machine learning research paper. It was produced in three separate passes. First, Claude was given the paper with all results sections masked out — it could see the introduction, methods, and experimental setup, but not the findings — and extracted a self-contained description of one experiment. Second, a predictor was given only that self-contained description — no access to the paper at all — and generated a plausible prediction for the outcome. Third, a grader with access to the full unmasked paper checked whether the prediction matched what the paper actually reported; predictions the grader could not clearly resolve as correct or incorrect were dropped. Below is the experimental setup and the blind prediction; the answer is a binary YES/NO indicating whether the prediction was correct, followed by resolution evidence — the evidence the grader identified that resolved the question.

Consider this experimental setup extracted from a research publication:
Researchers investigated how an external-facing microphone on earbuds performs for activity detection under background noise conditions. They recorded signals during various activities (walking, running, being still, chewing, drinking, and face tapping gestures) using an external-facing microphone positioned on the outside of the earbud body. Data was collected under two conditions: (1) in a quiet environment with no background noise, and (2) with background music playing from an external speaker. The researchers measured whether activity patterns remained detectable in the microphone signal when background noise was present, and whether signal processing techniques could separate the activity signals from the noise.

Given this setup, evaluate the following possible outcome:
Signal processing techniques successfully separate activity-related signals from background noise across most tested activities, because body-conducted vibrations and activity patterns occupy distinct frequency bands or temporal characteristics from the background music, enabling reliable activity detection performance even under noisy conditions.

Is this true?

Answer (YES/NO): NO